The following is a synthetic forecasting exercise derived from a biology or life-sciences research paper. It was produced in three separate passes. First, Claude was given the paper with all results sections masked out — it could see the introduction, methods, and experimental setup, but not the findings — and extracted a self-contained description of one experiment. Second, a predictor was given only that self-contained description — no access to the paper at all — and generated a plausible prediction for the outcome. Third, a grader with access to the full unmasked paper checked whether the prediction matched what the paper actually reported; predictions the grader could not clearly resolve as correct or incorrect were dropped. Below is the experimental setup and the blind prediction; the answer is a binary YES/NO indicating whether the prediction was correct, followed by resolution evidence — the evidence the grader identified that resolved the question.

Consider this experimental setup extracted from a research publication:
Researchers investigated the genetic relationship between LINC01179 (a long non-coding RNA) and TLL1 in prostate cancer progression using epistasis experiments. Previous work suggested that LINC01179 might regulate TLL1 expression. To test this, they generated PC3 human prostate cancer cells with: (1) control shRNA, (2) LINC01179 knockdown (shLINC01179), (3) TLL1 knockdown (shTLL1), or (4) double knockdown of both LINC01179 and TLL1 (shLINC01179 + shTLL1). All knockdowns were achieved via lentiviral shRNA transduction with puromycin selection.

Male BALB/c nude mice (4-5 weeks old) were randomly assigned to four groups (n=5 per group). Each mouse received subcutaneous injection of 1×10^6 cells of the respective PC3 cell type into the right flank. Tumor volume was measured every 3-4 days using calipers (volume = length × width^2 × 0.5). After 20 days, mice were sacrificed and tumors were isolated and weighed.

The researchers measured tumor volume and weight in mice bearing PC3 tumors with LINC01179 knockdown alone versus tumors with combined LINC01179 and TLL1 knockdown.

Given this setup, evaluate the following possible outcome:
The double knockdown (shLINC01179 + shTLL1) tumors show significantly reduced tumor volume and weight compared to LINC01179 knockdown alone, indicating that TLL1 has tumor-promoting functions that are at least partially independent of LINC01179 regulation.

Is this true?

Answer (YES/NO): NO